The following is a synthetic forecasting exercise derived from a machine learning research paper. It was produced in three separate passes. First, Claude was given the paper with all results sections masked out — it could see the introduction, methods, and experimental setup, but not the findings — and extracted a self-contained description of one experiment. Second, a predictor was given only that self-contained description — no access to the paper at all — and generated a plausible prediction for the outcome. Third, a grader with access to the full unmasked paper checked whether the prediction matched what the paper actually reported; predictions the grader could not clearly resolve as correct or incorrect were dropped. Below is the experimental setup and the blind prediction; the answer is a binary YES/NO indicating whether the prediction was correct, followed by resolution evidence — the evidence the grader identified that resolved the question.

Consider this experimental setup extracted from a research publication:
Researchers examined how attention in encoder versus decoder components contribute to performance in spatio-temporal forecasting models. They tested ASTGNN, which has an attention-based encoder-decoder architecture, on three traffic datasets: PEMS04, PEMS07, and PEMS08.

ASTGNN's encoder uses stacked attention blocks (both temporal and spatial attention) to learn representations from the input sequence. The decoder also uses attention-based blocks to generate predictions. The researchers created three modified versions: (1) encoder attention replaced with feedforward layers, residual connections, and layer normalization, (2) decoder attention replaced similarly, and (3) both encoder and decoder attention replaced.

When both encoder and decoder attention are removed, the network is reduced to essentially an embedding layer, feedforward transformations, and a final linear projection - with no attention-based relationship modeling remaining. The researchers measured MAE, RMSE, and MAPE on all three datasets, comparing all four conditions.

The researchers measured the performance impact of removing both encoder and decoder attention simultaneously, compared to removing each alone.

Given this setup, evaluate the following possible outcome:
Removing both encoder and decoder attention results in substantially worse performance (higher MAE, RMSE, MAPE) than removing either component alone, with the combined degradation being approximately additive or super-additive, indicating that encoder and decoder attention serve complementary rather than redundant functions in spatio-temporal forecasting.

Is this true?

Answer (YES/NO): NO